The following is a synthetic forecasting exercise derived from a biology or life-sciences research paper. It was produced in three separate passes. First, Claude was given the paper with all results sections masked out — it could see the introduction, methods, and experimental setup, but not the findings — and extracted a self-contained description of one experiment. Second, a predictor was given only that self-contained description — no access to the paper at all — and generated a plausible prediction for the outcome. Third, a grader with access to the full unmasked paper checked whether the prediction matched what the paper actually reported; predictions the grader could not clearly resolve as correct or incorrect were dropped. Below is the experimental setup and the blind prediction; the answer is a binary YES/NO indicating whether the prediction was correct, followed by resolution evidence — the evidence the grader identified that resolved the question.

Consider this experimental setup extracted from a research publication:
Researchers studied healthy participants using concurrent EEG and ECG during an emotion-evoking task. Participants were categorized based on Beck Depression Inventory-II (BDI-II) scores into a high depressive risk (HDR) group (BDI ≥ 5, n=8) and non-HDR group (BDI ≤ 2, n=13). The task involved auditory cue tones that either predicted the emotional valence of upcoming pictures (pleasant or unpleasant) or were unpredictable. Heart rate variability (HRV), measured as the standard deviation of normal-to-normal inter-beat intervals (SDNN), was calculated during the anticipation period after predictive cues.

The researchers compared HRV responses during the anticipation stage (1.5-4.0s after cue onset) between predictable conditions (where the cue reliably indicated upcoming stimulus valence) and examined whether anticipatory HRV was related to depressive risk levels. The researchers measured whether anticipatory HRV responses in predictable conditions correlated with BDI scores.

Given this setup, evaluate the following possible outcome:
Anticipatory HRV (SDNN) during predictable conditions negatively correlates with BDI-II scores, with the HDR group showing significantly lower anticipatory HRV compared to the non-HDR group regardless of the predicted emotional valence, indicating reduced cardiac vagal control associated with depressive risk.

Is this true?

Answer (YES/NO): NO